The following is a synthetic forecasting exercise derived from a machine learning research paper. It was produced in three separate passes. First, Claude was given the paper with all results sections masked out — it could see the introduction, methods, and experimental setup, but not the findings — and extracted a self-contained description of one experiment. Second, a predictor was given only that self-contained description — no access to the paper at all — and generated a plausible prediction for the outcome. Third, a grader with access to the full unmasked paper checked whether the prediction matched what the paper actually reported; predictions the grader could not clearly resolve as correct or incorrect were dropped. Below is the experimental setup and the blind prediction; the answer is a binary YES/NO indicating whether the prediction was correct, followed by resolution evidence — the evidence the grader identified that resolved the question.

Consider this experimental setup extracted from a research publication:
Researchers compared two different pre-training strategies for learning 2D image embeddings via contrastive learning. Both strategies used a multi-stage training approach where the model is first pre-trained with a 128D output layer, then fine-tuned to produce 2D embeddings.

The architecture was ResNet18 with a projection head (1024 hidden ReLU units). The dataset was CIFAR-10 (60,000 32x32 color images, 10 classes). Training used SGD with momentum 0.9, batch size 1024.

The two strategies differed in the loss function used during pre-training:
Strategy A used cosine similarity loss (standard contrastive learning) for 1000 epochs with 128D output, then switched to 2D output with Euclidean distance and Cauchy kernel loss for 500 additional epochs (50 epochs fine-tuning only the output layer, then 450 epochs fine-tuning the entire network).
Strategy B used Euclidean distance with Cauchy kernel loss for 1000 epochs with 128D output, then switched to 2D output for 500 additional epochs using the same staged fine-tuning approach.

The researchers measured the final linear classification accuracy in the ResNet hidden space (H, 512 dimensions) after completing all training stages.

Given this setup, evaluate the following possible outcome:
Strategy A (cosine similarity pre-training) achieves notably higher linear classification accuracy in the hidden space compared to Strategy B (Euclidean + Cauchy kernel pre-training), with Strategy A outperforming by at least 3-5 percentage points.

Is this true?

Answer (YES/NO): NO